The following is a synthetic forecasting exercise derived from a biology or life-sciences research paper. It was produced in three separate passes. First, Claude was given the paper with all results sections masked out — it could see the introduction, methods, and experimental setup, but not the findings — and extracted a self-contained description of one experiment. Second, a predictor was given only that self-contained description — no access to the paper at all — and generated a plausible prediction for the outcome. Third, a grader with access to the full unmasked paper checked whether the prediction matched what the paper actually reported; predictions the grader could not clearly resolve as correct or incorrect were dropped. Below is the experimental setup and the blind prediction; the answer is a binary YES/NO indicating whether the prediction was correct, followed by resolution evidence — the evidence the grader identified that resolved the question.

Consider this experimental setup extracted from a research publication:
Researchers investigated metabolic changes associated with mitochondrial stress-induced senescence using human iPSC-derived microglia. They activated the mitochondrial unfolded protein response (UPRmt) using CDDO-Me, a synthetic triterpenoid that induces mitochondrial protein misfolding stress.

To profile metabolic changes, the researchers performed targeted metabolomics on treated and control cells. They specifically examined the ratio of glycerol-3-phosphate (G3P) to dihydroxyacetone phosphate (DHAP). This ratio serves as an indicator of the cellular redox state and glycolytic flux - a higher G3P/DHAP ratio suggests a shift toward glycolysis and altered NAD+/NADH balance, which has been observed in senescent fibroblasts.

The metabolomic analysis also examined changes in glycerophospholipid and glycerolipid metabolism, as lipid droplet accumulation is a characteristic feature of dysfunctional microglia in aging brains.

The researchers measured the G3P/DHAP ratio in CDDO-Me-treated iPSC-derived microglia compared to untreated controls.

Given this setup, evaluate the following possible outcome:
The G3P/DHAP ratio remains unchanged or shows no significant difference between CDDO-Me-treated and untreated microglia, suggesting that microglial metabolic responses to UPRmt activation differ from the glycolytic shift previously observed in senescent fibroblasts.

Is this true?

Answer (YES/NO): NO